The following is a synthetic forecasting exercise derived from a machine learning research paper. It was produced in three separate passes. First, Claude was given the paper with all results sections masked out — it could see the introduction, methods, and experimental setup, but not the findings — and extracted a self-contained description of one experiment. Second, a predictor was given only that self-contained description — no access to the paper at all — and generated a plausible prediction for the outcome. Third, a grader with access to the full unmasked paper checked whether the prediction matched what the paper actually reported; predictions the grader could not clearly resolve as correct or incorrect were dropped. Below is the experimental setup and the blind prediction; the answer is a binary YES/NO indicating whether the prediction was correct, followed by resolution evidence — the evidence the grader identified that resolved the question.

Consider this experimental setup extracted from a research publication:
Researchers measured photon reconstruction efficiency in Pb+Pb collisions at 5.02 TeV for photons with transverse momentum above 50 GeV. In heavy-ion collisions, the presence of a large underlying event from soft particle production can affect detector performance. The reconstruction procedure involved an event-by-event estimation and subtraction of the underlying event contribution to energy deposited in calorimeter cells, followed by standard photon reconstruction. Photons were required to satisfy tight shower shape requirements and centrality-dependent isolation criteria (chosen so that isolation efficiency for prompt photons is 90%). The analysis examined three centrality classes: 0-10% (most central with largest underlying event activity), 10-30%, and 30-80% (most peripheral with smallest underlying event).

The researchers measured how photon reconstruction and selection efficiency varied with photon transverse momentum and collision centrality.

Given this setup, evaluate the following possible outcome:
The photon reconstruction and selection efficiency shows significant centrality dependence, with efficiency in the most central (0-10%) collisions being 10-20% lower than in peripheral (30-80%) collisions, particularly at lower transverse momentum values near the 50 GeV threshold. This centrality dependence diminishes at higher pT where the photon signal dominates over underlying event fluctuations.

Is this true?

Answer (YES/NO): YES